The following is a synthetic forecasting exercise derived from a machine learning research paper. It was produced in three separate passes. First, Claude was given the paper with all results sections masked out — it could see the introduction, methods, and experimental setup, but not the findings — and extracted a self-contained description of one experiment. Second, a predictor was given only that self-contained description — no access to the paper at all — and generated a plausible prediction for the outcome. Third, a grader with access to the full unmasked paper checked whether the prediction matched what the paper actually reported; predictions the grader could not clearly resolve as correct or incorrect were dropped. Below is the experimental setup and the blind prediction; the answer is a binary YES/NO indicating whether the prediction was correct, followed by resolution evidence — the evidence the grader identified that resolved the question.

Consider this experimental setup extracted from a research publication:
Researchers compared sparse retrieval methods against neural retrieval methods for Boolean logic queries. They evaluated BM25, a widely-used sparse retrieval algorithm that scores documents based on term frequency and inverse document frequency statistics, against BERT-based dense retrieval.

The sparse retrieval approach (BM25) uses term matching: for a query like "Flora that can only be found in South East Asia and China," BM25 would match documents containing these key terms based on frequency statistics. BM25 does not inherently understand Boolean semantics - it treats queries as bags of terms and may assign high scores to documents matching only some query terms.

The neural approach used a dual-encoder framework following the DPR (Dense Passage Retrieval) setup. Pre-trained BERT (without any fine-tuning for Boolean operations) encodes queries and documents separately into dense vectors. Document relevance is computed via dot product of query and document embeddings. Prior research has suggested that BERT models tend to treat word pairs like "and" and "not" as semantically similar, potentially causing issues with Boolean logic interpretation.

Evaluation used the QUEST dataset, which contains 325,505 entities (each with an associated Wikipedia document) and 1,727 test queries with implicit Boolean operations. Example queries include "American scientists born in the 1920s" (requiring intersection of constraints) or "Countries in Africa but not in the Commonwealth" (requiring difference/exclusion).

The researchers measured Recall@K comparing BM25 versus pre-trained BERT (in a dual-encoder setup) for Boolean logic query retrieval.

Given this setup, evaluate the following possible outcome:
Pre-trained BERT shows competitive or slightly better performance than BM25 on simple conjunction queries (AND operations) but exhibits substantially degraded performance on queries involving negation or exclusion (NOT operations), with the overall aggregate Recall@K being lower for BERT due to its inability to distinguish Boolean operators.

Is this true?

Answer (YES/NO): NO